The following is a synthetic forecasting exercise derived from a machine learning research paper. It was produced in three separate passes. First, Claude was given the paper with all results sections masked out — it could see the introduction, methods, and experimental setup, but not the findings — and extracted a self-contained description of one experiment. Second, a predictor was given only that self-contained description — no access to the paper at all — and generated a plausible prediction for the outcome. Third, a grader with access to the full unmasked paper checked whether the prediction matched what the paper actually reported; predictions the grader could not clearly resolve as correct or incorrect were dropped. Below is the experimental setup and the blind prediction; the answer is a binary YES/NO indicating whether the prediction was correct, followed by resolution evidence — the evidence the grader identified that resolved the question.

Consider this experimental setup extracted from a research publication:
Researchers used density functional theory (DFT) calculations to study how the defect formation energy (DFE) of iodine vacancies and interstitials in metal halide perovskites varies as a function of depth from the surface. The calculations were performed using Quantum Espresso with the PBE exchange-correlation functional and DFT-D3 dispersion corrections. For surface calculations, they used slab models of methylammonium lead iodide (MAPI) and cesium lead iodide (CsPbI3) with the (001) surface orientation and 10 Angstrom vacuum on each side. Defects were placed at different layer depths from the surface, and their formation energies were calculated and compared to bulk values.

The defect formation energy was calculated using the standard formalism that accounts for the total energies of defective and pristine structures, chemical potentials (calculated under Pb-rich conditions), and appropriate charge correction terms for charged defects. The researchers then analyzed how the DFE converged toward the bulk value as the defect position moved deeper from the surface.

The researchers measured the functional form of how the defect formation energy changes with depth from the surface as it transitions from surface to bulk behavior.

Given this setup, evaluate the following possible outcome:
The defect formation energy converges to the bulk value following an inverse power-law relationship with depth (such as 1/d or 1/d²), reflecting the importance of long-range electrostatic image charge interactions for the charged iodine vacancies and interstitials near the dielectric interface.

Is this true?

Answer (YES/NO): NO